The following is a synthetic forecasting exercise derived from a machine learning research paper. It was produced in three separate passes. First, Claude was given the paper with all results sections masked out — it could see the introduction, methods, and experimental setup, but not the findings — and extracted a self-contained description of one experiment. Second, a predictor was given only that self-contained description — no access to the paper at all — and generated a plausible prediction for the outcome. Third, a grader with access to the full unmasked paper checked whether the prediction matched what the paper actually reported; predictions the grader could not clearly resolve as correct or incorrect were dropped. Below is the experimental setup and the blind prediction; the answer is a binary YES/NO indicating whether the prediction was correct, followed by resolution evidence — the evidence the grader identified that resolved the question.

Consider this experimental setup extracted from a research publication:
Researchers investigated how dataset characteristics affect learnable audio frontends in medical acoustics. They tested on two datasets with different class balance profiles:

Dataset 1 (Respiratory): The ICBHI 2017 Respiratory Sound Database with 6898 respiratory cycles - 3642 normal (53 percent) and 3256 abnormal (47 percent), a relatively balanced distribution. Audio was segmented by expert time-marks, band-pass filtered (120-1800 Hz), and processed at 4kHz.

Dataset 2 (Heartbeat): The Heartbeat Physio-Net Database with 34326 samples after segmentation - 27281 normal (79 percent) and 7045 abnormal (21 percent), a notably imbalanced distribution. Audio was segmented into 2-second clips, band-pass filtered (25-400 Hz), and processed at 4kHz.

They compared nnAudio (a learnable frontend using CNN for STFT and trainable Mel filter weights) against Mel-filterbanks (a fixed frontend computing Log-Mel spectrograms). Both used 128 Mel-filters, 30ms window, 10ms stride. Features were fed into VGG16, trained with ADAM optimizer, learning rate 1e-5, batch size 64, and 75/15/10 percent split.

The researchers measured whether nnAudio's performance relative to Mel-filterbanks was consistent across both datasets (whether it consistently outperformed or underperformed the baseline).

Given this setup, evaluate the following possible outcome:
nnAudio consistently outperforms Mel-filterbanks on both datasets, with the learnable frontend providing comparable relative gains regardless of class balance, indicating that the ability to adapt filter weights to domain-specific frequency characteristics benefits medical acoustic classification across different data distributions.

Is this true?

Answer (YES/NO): NO